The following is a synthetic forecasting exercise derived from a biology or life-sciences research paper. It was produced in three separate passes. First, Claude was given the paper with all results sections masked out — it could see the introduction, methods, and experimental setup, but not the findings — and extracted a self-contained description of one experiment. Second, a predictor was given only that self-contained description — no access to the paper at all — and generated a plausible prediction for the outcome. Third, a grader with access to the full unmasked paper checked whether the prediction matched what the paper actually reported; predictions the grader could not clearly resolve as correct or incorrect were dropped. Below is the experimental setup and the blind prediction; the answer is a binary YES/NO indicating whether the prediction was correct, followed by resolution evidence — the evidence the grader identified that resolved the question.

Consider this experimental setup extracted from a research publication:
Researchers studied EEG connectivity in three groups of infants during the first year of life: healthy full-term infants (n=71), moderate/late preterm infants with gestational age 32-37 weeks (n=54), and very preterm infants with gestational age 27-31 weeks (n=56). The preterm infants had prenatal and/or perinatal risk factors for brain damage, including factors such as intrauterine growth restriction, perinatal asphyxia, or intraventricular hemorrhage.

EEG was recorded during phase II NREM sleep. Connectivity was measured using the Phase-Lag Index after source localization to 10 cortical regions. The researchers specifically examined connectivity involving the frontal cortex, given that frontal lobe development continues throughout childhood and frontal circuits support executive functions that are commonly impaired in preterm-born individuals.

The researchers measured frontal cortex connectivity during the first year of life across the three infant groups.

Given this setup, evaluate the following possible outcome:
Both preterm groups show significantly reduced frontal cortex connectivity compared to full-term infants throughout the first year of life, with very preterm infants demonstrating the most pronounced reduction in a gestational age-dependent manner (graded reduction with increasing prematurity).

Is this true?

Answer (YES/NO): NO